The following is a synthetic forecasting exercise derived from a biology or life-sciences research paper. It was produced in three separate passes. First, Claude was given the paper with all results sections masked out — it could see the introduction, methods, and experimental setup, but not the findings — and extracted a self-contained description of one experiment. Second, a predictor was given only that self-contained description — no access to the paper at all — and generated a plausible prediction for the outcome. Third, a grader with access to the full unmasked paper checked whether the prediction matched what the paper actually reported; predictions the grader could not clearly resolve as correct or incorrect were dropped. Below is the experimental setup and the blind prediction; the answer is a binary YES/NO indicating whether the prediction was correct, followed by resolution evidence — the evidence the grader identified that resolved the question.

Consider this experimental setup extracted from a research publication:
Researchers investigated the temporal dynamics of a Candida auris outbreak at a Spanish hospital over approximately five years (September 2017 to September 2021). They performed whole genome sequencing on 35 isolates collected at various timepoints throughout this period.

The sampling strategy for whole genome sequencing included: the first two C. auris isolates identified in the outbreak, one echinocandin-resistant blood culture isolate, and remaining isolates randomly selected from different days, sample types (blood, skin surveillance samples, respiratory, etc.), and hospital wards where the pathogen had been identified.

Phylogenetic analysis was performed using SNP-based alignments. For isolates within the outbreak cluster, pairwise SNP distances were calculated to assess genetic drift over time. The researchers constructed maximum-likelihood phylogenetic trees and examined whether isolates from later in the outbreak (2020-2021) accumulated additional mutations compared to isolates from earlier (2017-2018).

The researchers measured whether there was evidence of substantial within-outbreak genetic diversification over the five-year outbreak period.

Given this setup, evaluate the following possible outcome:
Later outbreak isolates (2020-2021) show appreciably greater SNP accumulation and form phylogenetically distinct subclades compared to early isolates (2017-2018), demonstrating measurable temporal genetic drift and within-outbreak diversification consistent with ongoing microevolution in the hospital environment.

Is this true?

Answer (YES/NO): NO